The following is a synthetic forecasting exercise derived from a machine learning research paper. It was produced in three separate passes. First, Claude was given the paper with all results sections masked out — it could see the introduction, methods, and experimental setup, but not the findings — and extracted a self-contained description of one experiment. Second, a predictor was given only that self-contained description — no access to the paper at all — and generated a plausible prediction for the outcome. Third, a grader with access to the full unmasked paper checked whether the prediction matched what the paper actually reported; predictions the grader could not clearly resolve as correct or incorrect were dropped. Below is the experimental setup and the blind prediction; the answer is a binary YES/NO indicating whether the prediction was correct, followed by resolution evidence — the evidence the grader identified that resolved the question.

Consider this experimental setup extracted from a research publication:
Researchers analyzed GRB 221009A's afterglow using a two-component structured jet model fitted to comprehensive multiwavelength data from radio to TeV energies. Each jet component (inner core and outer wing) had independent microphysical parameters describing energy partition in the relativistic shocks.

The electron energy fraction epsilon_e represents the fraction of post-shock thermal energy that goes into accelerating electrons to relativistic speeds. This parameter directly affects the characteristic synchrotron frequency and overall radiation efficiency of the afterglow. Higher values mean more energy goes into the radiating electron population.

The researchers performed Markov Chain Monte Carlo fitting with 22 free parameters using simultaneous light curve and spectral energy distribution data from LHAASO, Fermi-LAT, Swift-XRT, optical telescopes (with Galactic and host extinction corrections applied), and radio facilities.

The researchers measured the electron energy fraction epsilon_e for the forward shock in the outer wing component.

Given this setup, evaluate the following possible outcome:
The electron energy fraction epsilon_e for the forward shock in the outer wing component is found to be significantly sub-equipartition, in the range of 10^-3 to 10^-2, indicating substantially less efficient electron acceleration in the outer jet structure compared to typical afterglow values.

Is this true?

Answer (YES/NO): YES